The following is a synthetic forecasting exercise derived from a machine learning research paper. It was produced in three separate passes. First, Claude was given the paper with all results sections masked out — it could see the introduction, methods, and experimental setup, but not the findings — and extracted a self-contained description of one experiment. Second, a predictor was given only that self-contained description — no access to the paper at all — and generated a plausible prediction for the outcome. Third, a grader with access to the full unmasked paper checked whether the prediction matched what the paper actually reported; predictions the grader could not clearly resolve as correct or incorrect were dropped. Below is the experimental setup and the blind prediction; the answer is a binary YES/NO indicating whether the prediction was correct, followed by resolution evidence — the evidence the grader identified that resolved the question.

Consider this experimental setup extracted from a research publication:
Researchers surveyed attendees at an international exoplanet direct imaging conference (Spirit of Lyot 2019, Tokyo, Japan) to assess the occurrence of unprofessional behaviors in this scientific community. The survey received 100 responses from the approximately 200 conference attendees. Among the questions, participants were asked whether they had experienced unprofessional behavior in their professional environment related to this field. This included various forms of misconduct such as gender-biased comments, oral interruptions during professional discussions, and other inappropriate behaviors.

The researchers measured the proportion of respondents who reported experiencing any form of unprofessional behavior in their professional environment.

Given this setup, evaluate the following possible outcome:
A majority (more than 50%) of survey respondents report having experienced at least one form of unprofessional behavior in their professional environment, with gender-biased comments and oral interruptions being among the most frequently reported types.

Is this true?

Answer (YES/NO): YES